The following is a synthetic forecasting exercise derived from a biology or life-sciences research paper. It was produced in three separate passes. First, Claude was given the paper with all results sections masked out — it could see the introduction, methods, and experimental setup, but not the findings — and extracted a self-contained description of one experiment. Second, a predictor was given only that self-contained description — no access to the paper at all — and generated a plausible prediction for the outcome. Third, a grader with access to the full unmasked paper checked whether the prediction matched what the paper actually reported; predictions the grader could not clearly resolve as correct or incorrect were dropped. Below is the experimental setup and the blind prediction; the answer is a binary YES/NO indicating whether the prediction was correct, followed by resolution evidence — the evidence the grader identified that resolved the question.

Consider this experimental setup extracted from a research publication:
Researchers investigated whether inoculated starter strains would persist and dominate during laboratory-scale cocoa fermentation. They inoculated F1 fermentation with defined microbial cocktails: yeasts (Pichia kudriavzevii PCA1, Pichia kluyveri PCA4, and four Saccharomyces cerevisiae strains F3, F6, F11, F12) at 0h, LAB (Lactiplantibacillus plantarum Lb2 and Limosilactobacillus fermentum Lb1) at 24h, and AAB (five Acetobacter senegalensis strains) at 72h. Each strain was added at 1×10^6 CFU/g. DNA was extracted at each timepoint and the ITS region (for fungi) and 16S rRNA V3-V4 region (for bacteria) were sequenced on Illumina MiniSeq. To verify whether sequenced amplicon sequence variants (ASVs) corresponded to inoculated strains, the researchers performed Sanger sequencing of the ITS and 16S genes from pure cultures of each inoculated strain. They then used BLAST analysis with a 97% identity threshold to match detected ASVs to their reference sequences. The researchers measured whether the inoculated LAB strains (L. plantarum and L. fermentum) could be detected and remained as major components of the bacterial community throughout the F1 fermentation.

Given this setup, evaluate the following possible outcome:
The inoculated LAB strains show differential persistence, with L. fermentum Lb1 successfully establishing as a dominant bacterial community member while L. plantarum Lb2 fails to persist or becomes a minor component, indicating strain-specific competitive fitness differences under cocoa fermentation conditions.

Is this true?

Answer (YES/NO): YES